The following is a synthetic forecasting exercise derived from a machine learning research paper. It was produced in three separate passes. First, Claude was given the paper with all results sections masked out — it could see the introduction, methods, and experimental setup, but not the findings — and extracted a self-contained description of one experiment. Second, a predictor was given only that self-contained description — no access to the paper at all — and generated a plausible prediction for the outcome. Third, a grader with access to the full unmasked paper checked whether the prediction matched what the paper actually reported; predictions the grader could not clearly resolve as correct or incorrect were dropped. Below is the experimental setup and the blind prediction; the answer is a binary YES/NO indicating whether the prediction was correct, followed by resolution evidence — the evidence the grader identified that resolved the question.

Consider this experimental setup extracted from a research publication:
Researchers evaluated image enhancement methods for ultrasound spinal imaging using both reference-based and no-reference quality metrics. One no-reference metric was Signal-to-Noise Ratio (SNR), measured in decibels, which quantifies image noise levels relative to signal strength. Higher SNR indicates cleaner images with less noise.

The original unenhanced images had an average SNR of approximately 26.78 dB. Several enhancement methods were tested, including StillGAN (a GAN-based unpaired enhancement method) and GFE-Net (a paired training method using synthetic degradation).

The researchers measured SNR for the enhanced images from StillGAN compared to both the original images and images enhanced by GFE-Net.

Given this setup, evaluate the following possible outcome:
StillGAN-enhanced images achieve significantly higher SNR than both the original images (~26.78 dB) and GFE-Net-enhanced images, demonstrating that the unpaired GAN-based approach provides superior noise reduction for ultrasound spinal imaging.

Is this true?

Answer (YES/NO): NO